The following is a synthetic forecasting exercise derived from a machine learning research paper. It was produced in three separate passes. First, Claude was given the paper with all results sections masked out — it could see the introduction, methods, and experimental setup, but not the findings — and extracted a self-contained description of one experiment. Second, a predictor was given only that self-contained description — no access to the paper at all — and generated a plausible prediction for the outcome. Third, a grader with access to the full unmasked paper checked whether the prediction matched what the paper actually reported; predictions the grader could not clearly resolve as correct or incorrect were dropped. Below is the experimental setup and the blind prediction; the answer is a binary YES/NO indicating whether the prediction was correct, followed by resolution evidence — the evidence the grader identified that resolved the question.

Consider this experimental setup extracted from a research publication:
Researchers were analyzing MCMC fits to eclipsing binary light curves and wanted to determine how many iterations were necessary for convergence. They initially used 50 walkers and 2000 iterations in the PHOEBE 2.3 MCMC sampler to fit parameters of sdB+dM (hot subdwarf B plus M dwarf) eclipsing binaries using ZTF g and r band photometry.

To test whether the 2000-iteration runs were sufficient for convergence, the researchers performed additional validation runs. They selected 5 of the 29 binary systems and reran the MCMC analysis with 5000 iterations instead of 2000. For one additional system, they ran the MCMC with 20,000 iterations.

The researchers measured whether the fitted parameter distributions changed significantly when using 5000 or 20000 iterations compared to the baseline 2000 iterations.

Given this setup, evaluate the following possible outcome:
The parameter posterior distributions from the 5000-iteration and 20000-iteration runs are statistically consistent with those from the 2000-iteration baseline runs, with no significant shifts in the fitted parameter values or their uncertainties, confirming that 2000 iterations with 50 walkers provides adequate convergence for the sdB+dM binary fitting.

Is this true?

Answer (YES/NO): YES